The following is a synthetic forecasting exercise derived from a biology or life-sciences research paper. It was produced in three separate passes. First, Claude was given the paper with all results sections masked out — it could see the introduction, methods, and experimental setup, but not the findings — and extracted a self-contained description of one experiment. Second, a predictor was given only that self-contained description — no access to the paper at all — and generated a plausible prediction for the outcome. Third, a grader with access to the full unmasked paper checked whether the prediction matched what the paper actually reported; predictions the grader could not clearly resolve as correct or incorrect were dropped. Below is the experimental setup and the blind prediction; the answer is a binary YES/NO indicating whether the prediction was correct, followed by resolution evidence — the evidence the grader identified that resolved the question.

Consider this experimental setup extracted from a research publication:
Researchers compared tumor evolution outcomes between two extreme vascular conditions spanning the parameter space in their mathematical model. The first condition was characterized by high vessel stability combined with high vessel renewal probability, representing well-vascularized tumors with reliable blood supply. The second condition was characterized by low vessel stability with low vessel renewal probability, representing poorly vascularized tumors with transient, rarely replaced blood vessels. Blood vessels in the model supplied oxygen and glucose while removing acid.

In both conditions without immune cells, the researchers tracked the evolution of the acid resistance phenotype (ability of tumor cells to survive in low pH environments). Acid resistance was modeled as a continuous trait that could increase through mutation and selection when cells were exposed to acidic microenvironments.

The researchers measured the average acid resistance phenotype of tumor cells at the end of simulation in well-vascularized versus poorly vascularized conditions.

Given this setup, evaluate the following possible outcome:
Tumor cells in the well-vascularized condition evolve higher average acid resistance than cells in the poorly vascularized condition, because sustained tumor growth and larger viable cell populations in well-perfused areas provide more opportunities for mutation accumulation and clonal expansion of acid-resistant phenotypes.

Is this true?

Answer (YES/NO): NO